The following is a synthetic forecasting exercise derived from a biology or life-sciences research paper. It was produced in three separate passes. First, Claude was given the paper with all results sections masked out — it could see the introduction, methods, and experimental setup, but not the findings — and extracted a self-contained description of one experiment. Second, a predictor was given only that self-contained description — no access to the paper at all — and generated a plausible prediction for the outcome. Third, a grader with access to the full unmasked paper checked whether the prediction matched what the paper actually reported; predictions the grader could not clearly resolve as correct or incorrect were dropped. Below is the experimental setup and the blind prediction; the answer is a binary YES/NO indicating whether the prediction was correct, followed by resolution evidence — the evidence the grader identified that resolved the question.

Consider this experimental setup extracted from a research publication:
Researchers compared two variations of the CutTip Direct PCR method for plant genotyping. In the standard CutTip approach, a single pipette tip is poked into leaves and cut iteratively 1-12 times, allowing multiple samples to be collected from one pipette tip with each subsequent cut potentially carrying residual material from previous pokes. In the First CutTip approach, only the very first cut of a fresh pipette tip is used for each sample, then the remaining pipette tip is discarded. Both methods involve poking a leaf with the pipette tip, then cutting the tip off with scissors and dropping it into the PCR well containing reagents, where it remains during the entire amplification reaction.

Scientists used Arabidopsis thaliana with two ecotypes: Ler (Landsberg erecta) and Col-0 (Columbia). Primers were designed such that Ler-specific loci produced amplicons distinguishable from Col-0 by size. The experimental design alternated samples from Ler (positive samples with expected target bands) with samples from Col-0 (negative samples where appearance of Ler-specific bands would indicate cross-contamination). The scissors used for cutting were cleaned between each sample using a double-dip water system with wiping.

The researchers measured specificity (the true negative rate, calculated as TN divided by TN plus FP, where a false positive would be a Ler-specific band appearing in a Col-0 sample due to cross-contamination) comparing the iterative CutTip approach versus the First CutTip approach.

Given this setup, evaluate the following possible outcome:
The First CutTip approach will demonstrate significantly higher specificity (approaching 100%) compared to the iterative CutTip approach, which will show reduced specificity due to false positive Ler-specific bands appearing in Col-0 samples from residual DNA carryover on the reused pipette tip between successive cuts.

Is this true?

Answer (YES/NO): NO